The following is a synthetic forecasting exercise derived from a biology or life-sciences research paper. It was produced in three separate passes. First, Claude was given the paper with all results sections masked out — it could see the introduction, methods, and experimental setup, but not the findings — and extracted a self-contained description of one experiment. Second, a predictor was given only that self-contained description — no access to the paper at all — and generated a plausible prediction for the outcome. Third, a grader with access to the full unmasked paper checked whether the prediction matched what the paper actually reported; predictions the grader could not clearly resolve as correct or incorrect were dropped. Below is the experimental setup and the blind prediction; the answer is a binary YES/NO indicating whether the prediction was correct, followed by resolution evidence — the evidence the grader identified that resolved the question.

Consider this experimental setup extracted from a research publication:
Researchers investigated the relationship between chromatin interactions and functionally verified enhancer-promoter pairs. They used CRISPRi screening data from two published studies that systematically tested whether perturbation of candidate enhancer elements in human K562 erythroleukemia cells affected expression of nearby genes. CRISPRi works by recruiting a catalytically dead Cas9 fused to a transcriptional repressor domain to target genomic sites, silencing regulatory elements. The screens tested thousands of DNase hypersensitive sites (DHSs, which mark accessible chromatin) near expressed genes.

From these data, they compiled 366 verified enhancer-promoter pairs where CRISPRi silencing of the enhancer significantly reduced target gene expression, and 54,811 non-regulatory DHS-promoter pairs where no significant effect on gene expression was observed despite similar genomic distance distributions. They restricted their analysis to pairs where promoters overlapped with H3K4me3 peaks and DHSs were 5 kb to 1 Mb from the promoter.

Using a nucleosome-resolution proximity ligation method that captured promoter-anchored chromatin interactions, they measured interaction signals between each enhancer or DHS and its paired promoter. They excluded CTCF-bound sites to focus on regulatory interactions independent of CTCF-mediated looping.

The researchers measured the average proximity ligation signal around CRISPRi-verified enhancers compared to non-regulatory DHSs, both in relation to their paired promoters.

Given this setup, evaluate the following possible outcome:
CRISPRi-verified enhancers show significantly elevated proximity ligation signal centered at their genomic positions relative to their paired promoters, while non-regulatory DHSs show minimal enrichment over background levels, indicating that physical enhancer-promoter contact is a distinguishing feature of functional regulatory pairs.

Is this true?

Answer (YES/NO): YES